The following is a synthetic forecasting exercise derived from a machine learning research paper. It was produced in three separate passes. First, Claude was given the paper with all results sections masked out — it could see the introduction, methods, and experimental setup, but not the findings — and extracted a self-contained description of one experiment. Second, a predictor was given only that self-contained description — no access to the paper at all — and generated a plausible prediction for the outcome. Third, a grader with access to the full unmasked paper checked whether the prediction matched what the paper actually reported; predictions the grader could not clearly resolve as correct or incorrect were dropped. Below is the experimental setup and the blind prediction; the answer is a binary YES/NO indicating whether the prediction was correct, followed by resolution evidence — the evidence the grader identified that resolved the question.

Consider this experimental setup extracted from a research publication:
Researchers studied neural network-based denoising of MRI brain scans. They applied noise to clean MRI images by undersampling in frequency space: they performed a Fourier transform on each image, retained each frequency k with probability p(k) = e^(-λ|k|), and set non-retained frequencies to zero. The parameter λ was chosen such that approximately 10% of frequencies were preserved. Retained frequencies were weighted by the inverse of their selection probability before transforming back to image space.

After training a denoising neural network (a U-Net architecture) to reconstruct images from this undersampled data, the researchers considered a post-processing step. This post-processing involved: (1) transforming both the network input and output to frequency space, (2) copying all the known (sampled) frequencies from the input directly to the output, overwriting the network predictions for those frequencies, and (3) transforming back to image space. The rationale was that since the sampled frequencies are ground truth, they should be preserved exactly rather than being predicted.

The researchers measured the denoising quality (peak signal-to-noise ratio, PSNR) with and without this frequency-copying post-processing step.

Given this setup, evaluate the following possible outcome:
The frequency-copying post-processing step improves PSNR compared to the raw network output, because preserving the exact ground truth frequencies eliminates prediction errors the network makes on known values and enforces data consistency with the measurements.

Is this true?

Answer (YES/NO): YES